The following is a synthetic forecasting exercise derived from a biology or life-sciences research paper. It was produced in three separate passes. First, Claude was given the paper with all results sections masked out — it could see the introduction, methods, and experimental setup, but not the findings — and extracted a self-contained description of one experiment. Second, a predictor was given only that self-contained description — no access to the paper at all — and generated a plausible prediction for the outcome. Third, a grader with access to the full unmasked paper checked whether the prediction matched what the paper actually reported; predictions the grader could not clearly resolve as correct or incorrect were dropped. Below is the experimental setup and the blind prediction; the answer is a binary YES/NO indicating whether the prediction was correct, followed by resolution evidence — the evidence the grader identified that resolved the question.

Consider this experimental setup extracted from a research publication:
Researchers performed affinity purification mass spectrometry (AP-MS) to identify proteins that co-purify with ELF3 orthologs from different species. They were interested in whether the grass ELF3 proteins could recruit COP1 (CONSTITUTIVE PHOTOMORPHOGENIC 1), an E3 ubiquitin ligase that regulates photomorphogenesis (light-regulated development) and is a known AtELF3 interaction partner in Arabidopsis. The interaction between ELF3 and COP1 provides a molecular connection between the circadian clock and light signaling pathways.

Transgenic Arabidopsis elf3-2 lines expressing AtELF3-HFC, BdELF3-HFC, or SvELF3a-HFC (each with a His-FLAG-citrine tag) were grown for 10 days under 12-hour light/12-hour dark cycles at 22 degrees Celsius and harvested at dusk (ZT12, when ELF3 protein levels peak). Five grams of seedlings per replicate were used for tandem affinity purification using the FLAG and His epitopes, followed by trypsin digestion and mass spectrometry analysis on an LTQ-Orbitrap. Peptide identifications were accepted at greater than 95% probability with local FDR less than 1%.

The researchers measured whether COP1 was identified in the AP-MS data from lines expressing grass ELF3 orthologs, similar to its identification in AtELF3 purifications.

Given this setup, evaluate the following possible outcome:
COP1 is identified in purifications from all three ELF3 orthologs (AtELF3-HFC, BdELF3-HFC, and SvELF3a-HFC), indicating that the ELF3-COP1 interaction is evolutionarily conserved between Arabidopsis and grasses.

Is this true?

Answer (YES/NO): YES